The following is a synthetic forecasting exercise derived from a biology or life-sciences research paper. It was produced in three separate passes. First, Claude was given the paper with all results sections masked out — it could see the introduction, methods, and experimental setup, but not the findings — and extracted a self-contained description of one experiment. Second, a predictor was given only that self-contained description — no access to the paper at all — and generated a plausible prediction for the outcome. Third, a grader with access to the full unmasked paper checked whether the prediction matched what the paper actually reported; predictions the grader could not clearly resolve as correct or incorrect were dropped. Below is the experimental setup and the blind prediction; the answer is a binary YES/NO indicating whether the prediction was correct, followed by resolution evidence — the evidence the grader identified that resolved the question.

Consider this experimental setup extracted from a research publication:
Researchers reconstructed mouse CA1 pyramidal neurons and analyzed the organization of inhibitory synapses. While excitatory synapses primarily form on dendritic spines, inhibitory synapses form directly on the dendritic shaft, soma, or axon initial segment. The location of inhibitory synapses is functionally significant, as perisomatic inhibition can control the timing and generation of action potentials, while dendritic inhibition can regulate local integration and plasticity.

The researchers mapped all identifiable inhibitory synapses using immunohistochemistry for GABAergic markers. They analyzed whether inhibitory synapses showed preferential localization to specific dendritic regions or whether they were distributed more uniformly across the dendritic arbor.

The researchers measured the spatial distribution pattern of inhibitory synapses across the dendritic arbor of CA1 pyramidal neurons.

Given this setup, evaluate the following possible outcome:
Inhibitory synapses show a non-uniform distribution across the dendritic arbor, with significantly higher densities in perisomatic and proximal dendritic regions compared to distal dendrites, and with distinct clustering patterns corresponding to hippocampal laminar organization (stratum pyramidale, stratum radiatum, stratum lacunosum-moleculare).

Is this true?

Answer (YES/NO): NO